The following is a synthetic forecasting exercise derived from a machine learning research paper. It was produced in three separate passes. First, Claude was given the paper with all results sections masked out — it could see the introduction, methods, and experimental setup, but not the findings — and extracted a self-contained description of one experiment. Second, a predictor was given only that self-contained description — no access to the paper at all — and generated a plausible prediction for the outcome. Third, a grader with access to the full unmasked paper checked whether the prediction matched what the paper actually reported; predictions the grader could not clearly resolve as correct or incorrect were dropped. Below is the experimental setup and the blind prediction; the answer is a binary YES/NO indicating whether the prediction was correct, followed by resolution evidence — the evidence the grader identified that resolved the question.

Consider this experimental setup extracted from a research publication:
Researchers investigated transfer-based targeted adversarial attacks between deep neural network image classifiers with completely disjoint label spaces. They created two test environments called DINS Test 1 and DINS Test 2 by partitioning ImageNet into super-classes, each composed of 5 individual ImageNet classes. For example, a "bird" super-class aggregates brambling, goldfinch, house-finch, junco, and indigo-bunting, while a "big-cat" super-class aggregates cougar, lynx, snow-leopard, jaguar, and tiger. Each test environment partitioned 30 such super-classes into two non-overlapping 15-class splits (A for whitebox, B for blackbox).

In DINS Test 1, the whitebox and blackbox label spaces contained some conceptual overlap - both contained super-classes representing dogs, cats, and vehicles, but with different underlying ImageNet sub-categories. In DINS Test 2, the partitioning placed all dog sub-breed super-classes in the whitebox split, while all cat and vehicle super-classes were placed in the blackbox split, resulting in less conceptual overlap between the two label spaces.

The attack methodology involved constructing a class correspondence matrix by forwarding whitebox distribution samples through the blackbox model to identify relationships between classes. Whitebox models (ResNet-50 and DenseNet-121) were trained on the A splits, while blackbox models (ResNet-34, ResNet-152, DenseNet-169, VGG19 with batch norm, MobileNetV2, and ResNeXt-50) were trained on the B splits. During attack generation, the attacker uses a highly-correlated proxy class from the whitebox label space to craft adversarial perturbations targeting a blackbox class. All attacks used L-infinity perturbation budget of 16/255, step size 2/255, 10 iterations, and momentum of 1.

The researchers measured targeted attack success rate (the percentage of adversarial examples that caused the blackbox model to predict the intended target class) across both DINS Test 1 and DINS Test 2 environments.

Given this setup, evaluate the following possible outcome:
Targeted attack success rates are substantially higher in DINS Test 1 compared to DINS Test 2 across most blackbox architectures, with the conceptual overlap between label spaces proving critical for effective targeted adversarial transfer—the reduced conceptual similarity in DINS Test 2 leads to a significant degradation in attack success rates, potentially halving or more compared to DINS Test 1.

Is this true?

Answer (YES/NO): NO